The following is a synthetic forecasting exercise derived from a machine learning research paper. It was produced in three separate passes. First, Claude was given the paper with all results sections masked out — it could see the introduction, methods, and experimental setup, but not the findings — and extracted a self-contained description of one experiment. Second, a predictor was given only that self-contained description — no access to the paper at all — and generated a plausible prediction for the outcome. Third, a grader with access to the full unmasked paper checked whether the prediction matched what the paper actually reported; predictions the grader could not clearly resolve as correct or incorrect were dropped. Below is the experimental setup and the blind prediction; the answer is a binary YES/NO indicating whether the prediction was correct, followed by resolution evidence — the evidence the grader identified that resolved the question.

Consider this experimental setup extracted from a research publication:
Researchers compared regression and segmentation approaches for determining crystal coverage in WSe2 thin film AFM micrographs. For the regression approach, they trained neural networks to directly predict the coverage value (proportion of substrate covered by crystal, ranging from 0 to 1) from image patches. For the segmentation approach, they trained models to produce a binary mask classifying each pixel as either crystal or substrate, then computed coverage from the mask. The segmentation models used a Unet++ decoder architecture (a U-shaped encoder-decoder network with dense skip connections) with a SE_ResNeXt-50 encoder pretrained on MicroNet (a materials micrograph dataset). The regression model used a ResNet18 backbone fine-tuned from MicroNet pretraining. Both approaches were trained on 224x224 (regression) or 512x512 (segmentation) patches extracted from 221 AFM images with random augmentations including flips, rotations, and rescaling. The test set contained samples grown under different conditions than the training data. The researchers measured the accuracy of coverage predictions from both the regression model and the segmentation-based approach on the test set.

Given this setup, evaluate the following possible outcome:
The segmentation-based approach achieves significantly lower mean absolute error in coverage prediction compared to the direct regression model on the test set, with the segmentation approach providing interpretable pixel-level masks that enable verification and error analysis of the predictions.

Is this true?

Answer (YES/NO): NO